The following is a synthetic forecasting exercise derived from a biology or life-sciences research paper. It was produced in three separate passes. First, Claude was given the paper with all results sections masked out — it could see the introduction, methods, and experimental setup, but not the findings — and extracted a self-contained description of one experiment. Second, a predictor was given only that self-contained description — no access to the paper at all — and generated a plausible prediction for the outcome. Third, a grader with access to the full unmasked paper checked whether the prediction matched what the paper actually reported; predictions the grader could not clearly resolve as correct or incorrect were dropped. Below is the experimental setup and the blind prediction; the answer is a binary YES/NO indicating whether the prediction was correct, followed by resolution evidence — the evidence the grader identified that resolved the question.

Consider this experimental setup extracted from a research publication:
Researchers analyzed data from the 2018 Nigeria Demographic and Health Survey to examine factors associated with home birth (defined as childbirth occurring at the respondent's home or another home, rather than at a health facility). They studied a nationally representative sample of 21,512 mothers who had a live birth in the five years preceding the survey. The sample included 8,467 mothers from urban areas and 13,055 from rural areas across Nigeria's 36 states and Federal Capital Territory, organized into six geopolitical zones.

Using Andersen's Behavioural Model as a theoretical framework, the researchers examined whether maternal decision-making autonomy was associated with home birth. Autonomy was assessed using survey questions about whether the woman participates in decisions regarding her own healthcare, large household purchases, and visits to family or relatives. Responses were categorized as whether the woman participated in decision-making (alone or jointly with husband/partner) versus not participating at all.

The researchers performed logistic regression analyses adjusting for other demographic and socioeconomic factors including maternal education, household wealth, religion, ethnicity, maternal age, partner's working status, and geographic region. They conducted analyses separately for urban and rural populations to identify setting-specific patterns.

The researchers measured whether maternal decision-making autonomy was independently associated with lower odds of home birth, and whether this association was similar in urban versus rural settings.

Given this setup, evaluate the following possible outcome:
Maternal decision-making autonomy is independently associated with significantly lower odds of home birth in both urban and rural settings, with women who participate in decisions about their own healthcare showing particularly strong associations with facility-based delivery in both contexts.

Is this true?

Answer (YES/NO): NO